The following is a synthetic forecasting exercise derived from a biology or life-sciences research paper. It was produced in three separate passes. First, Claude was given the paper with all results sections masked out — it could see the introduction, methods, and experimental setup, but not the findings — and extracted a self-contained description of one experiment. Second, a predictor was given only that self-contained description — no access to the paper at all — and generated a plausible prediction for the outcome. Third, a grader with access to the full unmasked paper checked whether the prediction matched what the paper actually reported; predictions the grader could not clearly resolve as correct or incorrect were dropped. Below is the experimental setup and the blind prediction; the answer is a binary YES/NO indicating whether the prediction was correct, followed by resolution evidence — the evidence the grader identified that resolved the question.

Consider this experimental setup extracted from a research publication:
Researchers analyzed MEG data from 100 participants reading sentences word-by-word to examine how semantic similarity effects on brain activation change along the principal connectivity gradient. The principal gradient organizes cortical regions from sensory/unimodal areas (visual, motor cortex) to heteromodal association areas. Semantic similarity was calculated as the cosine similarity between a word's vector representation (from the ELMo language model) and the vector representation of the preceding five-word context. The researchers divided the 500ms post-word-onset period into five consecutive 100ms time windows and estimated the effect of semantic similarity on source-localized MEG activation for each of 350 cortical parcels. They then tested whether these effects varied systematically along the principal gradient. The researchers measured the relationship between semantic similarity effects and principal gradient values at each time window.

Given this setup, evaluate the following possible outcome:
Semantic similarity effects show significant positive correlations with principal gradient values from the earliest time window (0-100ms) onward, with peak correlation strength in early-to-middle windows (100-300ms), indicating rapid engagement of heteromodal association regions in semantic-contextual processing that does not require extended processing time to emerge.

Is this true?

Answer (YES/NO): NO